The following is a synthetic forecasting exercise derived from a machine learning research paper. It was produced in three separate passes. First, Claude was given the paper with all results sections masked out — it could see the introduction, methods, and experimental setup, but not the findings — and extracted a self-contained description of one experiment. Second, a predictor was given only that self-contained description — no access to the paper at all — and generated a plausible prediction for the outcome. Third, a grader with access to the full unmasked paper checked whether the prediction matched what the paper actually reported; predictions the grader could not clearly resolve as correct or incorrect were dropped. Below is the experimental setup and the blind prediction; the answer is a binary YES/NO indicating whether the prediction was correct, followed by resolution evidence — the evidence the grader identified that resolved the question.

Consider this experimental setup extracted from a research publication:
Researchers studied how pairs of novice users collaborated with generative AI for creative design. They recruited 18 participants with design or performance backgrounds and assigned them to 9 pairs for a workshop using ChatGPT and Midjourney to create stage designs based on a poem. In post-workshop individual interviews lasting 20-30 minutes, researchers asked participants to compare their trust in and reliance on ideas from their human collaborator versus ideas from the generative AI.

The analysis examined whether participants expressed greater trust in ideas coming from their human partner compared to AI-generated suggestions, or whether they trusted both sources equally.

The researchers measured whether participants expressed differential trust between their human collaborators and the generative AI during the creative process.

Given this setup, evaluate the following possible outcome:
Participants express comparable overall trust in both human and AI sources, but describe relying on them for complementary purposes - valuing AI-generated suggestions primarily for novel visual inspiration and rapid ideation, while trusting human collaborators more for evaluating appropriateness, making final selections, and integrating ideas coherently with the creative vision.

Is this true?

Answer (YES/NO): NO